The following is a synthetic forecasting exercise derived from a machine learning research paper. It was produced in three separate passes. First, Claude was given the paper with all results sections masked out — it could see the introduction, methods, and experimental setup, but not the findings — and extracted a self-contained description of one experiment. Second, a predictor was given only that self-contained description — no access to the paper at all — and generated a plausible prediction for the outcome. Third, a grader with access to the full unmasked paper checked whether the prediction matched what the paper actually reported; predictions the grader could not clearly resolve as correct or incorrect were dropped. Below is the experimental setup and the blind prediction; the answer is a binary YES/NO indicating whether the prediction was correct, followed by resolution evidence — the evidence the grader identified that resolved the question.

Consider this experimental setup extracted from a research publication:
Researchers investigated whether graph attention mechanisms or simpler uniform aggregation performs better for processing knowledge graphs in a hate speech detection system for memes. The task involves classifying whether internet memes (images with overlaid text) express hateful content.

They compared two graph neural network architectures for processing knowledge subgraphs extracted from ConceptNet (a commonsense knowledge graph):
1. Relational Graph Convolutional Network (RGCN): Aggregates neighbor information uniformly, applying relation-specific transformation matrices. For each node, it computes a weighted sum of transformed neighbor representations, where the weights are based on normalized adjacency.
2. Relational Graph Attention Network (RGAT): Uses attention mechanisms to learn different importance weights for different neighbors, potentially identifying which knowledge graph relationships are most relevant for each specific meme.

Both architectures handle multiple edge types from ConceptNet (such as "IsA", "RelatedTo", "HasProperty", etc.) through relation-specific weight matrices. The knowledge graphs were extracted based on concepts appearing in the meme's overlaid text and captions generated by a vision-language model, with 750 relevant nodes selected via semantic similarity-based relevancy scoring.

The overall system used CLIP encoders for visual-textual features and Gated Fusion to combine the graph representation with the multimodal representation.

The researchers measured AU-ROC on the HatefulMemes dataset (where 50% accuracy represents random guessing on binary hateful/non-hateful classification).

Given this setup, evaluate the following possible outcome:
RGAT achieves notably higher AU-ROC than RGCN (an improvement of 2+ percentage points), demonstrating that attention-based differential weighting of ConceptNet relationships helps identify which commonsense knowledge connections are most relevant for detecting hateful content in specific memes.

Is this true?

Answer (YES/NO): NO